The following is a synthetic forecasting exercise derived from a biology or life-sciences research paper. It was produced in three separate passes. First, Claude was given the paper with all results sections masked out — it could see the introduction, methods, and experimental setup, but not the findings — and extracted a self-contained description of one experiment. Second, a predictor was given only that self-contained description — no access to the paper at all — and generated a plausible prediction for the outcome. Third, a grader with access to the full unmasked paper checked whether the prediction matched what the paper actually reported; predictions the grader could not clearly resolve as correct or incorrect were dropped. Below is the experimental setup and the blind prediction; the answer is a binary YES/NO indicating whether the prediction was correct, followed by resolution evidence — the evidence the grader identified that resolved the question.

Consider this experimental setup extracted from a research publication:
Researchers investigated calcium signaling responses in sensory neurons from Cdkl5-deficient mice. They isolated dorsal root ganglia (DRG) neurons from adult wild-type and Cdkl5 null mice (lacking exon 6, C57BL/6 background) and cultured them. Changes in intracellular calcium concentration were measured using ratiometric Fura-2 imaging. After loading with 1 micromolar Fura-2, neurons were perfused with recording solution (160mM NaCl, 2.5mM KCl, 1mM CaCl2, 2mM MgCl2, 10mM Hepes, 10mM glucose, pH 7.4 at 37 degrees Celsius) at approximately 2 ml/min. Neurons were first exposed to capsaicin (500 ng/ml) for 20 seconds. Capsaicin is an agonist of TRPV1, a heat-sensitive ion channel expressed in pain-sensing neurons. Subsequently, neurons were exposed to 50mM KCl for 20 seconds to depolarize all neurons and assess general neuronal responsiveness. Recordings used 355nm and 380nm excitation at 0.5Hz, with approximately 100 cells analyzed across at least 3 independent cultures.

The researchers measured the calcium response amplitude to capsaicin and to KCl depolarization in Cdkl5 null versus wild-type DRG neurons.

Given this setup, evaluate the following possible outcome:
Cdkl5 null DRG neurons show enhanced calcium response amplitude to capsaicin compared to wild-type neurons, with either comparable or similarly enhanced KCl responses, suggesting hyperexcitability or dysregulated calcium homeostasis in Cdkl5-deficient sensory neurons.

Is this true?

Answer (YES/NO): NO